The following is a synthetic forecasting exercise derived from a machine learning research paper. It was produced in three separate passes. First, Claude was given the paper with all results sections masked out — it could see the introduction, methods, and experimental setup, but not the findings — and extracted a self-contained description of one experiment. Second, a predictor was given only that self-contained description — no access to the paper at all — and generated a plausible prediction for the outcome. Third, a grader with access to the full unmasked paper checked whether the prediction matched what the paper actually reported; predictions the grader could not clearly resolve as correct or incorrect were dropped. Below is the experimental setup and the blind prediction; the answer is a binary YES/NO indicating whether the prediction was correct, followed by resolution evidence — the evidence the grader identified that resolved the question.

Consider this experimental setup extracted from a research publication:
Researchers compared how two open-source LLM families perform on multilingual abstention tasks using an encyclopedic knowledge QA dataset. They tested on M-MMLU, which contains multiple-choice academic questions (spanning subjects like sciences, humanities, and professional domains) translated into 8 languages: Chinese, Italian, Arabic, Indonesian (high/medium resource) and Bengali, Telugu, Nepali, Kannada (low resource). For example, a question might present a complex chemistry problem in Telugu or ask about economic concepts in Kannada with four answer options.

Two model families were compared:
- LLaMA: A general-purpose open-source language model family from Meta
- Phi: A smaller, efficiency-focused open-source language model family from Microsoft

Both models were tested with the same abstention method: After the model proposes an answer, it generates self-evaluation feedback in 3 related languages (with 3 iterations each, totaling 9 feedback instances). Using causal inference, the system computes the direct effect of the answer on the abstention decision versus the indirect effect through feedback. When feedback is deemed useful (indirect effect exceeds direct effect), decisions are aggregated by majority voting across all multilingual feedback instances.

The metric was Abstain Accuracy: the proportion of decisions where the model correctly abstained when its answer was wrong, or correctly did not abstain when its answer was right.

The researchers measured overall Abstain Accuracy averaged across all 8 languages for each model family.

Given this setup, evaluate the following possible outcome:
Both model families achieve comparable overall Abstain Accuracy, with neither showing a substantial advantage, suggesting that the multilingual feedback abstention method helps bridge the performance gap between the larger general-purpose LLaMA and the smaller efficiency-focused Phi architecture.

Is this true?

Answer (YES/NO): NO